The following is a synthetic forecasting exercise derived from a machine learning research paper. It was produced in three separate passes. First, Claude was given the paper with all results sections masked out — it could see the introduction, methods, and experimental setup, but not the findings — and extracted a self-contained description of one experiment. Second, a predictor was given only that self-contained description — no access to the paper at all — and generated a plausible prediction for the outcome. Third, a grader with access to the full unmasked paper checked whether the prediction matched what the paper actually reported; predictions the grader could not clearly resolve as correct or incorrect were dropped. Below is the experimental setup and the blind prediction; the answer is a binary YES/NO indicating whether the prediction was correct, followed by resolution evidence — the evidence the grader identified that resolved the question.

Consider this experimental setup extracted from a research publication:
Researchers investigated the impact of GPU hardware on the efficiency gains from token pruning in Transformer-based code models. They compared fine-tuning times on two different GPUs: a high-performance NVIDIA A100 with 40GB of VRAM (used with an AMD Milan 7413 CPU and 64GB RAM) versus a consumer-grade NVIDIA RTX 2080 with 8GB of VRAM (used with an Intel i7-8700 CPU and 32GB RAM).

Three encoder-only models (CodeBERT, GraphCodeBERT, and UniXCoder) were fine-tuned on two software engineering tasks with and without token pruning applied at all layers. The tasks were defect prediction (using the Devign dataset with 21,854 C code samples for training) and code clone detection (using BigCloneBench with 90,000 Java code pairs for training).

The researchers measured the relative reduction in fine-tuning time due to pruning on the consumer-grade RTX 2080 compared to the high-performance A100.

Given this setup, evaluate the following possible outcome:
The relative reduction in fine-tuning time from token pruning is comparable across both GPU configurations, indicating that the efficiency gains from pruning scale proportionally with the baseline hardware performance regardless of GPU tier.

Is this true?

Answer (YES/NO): NO